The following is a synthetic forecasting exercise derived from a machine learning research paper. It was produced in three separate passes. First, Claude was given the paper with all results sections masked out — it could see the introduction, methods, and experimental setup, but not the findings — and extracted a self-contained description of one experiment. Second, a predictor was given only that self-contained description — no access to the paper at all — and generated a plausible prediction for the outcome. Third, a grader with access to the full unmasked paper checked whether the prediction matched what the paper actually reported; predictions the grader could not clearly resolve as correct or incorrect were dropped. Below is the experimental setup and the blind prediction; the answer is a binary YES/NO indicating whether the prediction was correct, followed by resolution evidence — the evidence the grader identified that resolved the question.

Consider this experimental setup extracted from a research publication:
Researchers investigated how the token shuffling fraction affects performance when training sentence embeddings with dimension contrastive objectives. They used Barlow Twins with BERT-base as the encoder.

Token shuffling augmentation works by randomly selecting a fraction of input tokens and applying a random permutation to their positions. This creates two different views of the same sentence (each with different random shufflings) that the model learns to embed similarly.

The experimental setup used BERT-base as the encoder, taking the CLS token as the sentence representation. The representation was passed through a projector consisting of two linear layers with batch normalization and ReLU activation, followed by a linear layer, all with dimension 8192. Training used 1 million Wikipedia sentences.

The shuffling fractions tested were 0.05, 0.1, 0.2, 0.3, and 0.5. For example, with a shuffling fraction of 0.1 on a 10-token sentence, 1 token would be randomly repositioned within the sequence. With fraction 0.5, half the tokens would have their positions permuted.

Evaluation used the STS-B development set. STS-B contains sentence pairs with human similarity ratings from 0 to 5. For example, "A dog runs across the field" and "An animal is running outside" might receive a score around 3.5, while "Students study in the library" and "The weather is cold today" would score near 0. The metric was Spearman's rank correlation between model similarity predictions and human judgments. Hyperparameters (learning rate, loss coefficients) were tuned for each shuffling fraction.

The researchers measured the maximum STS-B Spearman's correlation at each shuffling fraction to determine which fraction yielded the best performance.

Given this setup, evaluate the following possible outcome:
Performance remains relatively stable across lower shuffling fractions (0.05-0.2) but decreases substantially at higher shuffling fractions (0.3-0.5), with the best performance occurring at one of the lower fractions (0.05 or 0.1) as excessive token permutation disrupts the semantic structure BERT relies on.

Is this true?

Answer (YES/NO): NO